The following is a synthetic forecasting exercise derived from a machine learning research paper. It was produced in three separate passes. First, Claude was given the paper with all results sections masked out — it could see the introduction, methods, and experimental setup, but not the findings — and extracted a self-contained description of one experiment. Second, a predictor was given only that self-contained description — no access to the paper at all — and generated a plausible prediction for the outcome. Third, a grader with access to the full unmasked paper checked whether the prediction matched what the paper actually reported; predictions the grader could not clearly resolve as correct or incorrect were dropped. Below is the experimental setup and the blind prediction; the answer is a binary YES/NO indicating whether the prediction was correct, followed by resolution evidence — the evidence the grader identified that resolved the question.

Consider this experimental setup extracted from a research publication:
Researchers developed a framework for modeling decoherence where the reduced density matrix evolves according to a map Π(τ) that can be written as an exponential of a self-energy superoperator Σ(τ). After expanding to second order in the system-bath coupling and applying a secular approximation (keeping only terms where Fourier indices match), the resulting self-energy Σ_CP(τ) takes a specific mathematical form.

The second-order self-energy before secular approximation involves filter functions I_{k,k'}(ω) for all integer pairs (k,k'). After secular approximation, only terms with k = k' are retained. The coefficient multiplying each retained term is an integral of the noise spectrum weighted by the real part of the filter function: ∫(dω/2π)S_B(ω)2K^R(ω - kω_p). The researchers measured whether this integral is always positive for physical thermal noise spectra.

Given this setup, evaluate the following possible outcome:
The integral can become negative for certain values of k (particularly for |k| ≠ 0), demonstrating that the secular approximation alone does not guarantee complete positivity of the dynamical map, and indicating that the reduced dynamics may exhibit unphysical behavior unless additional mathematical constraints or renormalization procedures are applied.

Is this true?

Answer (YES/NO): NO